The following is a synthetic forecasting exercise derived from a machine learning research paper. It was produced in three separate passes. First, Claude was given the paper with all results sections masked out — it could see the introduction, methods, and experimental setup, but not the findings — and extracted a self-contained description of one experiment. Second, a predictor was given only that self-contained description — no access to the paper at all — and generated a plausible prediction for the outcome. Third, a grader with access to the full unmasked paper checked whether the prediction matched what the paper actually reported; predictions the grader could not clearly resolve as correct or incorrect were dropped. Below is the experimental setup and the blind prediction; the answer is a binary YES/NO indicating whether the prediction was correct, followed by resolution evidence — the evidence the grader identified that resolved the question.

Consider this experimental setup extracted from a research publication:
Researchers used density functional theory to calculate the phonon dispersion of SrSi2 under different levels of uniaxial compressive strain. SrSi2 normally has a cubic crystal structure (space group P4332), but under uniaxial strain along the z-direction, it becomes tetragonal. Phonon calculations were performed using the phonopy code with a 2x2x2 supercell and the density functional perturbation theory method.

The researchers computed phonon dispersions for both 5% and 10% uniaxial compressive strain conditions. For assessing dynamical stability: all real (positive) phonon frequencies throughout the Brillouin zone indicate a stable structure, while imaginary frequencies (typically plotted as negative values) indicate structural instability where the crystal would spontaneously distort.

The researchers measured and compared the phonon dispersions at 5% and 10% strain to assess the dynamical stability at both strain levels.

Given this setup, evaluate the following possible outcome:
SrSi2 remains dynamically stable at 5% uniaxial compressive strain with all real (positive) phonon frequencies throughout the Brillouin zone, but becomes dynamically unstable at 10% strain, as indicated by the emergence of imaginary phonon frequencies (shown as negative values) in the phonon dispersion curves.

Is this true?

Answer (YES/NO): NO